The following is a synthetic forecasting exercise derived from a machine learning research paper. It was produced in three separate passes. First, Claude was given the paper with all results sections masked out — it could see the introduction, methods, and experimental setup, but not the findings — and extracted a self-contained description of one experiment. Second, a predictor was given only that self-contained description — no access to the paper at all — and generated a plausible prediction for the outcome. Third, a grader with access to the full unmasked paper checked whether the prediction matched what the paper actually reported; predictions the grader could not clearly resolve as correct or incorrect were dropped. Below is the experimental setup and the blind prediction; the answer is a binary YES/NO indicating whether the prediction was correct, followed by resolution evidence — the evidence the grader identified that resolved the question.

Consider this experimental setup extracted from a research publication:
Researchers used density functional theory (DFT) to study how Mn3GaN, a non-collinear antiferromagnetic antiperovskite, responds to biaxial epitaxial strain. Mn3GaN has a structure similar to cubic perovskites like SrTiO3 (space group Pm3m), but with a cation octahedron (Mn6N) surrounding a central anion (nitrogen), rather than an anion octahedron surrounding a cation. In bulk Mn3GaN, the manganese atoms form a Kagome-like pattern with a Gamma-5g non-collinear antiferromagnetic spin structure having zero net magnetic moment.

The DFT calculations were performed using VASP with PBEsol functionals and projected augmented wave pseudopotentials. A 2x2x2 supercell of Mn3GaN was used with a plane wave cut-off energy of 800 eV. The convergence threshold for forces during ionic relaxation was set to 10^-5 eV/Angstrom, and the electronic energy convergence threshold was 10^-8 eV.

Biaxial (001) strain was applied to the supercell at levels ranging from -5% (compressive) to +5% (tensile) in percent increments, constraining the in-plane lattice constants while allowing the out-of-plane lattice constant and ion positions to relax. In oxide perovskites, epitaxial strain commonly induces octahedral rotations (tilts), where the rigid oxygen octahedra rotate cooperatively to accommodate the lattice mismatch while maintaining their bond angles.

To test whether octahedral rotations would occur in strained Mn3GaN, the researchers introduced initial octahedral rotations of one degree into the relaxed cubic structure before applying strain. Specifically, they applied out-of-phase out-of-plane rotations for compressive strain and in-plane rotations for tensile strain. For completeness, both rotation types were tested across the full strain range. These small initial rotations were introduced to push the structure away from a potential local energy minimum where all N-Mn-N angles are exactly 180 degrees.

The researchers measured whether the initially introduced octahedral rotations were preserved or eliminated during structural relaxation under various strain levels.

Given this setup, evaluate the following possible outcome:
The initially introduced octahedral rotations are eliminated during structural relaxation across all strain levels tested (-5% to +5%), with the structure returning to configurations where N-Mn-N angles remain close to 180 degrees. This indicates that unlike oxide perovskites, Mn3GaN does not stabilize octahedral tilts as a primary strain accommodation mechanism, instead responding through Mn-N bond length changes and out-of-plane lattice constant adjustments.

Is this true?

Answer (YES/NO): YES